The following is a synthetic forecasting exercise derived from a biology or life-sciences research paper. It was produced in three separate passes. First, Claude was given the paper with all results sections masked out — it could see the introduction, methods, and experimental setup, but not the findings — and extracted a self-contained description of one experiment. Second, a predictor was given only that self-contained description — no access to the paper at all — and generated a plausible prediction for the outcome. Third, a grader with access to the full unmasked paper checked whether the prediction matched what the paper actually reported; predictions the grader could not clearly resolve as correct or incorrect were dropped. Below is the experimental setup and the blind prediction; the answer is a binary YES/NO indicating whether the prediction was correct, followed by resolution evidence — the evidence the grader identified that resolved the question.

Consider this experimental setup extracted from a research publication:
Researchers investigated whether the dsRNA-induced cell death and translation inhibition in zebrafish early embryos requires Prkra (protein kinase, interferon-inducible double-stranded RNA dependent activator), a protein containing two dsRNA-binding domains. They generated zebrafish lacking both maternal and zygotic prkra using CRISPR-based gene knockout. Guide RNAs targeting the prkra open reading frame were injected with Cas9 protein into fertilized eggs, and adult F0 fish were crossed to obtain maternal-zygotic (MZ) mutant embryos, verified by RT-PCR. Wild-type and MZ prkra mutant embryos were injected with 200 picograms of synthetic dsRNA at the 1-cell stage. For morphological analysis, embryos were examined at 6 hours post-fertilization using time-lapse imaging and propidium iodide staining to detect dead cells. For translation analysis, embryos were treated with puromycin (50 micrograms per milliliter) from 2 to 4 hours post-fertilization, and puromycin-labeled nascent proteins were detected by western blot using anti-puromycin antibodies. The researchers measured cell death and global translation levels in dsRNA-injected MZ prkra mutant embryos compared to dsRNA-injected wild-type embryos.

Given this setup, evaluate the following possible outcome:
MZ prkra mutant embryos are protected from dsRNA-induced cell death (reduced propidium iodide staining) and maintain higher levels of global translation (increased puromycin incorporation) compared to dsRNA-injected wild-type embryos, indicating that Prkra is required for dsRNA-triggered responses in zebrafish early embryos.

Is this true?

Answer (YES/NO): YES